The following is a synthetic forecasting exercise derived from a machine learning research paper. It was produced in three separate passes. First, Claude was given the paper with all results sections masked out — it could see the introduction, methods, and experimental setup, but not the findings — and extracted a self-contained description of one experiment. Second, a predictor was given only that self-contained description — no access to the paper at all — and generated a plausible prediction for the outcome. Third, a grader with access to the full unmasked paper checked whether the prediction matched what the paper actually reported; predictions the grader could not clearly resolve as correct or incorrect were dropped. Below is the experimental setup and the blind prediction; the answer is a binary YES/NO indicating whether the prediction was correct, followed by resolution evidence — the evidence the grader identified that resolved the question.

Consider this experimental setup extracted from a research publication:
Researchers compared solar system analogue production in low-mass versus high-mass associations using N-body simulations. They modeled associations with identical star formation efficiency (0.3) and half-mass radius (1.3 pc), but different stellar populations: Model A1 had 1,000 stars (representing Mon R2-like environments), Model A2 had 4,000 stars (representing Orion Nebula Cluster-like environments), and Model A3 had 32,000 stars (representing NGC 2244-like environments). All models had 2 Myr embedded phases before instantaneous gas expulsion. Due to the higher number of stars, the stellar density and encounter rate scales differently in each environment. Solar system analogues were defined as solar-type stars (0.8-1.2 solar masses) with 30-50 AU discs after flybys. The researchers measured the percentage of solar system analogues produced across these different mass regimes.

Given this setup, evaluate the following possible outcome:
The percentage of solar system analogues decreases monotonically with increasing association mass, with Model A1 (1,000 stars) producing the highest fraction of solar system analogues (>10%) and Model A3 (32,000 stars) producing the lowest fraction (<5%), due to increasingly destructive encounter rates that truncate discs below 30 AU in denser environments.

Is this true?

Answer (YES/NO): NO